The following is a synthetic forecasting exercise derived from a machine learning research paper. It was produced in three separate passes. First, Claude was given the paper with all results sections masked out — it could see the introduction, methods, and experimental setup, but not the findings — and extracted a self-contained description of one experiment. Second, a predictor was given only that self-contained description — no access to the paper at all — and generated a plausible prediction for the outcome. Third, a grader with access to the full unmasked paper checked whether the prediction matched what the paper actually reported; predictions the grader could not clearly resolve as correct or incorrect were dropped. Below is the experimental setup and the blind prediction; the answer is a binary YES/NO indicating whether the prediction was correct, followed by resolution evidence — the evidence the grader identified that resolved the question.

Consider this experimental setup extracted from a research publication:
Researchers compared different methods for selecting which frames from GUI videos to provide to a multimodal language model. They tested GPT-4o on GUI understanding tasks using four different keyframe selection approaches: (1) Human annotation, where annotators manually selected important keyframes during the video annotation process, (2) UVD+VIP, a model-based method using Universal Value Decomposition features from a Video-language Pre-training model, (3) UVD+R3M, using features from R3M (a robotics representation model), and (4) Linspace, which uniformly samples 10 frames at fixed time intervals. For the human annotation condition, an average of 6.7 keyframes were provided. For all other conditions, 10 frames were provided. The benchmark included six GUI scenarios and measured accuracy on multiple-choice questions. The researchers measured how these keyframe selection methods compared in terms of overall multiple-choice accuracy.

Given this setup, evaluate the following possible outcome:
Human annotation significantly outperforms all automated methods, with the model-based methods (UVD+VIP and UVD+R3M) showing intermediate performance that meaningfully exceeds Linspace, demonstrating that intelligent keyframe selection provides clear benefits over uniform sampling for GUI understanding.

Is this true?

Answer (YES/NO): NO